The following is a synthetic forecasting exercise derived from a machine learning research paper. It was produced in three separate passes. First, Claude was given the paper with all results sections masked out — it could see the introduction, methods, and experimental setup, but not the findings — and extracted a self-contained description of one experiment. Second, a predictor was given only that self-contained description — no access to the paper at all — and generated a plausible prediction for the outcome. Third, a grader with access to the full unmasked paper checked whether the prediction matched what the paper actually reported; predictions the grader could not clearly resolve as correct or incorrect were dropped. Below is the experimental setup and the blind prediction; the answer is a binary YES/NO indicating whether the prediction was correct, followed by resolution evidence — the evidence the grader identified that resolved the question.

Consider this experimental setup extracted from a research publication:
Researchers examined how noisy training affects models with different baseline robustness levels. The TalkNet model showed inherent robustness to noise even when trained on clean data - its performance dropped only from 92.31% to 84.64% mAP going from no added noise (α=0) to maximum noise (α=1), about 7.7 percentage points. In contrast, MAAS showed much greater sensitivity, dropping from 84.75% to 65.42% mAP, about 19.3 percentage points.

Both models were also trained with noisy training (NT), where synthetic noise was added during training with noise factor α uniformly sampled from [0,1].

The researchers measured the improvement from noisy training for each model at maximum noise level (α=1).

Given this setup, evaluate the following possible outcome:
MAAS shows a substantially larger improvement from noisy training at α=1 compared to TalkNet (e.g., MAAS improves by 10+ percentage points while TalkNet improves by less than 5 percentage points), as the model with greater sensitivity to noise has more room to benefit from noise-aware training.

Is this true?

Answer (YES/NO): NO